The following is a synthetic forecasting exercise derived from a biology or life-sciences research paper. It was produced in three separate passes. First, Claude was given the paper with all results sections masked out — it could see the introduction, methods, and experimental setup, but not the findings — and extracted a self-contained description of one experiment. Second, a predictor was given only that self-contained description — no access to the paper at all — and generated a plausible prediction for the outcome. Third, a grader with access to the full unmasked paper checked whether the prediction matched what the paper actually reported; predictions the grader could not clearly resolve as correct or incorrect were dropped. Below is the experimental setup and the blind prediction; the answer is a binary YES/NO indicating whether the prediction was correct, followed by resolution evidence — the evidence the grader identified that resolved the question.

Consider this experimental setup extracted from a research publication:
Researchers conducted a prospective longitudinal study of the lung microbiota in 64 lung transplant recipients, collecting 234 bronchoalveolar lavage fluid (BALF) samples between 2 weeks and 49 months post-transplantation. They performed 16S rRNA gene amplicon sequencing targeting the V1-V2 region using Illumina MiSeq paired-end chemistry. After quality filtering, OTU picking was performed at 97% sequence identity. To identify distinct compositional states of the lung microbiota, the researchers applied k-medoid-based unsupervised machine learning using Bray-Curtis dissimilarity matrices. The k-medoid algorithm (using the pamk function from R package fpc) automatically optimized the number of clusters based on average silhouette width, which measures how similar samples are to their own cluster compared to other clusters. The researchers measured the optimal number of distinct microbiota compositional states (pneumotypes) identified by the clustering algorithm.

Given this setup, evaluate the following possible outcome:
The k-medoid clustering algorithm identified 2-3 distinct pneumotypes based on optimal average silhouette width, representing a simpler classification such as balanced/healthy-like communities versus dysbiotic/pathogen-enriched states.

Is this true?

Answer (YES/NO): NO